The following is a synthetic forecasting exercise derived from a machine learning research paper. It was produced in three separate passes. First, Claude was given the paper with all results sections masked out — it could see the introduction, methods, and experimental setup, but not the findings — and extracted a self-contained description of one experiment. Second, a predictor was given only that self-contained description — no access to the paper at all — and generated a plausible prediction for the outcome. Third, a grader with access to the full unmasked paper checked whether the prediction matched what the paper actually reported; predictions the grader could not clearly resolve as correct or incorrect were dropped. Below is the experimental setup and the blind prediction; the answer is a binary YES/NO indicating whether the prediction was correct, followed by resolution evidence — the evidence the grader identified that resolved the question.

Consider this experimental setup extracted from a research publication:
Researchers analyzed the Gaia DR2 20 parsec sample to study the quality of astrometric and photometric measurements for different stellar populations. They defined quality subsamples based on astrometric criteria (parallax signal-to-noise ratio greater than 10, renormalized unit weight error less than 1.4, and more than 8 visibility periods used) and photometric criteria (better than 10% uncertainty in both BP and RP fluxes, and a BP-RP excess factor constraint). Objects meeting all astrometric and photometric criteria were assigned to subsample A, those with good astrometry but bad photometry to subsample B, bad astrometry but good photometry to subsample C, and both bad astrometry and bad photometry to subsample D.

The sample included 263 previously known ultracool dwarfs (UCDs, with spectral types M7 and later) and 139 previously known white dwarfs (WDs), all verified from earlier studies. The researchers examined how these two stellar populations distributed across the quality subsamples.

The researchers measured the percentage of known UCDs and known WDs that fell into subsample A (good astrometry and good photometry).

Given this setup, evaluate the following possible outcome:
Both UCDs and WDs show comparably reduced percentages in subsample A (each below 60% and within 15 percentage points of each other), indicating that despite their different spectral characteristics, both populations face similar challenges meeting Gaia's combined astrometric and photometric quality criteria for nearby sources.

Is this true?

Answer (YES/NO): NO